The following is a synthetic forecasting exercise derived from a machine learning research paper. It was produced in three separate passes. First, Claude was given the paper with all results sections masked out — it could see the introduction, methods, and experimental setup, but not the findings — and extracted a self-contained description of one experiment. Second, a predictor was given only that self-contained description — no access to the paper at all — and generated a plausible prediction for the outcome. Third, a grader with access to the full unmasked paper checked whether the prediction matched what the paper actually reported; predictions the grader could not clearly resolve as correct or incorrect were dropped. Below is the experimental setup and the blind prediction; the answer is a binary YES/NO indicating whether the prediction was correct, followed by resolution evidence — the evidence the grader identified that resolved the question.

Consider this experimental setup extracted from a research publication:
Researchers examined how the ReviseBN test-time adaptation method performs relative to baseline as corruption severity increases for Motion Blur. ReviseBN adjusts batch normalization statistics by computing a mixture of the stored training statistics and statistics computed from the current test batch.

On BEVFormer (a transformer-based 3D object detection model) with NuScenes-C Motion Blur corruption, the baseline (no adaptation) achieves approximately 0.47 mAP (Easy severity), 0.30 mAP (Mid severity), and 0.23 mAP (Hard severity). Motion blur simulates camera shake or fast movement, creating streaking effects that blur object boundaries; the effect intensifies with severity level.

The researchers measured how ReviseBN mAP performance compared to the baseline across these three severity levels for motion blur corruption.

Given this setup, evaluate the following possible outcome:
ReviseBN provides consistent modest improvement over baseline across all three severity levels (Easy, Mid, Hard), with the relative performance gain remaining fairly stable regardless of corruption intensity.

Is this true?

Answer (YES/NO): NO